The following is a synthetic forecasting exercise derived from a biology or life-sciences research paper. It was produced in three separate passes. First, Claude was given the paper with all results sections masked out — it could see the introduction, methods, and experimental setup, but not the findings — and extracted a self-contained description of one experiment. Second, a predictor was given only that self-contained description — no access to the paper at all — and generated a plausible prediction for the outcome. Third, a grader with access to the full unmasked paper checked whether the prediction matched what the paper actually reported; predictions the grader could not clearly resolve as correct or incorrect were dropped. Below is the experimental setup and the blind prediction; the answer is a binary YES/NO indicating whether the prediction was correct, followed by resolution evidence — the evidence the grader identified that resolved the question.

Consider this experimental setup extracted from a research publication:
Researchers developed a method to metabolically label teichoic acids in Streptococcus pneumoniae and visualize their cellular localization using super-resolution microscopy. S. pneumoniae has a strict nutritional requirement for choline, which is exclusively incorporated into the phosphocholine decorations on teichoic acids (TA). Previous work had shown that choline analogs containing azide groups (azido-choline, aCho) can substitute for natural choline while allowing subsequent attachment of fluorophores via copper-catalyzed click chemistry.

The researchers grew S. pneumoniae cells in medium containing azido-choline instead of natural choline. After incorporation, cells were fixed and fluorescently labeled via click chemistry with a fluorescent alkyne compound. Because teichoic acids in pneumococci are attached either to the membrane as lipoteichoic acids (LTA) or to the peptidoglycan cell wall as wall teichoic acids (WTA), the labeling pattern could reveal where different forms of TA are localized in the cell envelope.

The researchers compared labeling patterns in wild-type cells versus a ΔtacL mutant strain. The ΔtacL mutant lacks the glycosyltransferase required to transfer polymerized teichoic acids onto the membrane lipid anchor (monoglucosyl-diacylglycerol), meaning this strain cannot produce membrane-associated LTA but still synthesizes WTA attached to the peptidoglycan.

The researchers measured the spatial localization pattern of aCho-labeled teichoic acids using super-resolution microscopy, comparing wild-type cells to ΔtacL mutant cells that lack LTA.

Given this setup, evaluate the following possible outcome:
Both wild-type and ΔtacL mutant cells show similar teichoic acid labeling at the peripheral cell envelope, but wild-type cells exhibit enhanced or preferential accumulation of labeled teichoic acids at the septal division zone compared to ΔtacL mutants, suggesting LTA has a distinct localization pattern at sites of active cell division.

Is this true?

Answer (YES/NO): NO